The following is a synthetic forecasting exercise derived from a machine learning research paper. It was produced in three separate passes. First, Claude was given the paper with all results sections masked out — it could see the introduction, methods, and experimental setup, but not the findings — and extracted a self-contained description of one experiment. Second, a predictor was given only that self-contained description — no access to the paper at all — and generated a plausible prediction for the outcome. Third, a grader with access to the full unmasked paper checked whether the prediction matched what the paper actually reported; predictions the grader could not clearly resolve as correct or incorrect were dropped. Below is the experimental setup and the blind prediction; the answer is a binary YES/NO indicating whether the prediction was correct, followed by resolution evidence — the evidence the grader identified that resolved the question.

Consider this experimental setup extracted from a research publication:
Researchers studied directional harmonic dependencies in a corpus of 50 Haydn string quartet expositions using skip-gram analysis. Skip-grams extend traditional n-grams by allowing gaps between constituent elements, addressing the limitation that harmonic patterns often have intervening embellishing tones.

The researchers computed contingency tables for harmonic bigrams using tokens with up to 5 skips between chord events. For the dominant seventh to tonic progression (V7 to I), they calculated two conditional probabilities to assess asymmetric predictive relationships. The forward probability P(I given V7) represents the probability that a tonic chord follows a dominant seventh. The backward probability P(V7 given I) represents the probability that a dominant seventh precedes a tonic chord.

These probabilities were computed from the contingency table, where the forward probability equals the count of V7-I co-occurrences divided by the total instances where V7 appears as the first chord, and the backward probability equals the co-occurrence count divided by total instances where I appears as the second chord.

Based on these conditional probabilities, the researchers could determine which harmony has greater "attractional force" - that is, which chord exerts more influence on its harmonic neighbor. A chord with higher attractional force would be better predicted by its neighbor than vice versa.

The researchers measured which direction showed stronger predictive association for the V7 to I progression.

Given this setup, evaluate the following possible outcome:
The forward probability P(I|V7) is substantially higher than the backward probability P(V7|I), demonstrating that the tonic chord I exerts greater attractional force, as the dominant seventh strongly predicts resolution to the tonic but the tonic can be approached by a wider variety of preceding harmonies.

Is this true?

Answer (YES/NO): YES